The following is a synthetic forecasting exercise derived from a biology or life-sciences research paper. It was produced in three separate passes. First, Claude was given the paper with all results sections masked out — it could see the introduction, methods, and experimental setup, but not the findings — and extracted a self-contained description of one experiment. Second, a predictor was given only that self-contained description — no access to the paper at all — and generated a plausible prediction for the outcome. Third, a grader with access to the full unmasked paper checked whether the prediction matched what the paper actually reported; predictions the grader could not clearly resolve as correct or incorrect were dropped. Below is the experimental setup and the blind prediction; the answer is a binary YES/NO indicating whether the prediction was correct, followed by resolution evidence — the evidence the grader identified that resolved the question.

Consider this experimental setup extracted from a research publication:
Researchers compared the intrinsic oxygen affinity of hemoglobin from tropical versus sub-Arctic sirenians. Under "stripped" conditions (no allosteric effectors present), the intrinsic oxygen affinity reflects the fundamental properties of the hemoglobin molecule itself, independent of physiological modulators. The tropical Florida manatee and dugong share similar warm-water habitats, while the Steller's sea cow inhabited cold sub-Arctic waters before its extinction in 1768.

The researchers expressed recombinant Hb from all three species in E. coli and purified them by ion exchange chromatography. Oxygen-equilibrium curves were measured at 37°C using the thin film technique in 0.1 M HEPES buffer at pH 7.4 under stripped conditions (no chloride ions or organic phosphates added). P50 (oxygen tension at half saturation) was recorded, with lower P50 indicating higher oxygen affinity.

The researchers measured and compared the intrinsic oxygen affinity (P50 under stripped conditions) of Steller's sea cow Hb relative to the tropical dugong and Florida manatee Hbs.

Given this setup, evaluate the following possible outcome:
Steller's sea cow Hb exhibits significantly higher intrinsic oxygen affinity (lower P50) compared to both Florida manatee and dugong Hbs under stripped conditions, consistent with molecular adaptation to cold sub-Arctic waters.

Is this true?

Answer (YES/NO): NO